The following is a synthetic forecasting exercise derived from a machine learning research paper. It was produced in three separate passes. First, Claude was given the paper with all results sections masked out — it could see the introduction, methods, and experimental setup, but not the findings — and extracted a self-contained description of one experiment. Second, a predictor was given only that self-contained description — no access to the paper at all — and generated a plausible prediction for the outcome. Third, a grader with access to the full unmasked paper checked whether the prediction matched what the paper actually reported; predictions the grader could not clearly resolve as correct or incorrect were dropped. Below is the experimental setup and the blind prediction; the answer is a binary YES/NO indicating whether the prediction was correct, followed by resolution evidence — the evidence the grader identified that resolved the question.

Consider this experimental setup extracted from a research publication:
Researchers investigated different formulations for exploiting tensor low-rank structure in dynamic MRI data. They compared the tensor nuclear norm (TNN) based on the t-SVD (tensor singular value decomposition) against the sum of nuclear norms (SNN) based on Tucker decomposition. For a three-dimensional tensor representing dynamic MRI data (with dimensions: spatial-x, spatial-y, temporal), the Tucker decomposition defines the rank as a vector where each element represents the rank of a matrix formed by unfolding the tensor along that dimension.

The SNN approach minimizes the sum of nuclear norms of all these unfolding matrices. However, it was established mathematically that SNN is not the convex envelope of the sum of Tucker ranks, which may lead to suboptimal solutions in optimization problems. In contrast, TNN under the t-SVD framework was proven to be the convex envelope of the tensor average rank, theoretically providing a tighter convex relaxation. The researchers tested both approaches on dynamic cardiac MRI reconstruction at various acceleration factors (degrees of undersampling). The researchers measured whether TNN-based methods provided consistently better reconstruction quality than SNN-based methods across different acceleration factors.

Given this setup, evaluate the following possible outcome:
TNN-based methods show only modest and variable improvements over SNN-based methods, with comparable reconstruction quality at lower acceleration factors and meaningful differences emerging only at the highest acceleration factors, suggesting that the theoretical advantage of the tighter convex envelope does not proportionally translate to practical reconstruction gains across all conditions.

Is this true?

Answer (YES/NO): NO